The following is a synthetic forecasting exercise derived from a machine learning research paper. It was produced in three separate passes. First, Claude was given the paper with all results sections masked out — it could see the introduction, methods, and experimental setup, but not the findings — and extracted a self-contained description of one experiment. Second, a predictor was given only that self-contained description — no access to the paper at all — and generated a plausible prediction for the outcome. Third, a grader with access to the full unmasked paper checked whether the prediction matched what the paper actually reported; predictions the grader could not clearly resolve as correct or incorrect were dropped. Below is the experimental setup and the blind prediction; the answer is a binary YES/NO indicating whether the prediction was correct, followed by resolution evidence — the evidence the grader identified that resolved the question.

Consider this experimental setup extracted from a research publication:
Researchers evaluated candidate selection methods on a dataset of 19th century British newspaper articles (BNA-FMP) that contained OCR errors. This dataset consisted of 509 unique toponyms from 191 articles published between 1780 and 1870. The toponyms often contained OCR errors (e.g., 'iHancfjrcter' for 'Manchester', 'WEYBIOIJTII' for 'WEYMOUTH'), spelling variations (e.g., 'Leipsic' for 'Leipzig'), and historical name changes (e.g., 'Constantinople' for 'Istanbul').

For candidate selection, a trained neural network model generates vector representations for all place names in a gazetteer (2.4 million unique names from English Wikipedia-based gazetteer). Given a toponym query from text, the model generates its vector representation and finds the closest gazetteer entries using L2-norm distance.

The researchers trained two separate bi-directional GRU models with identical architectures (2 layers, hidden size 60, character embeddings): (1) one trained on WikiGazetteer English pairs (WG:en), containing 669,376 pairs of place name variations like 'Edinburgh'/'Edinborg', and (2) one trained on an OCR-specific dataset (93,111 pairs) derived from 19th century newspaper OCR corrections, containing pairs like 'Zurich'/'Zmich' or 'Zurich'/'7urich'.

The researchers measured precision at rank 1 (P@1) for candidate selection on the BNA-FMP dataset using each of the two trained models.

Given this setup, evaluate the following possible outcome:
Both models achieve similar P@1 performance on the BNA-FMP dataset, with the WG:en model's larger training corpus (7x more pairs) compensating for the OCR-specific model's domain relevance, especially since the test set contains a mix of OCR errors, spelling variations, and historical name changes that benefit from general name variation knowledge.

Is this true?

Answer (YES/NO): NO